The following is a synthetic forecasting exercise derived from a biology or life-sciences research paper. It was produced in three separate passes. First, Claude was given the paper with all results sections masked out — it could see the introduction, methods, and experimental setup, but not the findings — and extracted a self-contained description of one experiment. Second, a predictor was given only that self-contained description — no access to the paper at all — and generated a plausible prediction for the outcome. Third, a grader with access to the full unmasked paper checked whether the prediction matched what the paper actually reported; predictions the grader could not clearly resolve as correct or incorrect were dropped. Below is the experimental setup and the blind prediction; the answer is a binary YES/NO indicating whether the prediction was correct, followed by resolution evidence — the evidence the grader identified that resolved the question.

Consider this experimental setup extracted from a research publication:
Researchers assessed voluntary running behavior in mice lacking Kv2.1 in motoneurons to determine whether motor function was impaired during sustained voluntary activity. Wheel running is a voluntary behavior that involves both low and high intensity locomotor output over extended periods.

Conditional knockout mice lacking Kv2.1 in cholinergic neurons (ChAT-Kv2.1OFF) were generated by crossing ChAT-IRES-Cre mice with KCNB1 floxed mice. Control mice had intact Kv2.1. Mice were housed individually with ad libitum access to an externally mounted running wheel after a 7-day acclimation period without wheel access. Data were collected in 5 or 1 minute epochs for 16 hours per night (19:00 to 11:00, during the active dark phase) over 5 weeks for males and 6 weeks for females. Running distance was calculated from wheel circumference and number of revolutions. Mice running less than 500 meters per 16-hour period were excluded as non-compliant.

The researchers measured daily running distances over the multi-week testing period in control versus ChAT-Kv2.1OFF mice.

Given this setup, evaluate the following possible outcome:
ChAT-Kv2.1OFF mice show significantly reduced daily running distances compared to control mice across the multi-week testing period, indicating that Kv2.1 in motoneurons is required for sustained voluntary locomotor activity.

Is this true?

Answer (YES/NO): NO